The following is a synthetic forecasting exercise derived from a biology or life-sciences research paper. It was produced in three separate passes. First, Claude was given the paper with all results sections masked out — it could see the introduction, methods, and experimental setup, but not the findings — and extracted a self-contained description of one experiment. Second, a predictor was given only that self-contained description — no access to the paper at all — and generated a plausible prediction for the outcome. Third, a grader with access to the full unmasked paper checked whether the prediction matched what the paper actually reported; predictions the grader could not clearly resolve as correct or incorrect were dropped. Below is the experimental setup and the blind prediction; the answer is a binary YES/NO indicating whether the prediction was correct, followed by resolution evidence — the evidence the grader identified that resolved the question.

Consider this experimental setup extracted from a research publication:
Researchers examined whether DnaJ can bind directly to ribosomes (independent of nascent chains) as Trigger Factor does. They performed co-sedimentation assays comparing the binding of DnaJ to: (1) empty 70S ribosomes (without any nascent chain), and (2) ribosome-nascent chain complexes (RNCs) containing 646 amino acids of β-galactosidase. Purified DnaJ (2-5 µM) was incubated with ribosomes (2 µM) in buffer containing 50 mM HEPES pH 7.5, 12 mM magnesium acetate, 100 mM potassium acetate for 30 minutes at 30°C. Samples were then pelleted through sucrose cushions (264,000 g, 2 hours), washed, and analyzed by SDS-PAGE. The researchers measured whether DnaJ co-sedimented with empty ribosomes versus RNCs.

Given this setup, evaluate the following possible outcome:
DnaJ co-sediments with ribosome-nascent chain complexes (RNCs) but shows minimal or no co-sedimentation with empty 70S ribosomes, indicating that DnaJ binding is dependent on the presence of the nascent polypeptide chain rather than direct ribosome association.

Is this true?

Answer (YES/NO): YES